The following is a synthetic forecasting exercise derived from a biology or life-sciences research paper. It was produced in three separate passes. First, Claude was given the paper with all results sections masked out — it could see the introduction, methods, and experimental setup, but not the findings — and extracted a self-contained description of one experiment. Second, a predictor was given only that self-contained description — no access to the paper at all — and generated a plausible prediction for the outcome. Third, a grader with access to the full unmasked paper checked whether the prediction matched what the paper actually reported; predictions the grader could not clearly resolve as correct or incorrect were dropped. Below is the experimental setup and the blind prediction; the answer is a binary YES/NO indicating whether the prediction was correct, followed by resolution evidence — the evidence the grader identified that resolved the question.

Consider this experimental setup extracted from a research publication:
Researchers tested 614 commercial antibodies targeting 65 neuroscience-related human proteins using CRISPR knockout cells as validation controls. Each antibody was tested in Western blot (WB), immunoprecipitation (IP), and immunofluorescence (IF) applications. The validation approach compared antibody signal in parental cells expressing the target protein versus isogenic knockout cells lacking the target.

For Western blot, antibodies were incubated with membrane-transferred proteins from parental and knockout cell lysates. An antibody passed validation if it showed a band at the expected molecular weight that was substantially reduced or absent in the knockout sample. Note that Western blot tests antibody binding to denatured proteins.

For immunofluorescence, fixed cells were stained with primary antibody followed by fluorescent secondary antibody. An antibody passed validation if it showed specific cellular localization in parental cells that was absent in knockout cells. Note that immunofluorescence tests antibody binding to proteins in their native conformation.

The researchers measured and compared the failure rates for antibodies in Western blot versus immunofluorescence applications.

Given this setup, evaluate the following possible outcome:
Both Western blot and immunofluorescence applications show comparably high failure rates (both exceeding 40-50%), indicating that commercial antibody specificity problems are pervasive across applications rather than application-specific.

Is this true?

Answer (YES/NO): NO